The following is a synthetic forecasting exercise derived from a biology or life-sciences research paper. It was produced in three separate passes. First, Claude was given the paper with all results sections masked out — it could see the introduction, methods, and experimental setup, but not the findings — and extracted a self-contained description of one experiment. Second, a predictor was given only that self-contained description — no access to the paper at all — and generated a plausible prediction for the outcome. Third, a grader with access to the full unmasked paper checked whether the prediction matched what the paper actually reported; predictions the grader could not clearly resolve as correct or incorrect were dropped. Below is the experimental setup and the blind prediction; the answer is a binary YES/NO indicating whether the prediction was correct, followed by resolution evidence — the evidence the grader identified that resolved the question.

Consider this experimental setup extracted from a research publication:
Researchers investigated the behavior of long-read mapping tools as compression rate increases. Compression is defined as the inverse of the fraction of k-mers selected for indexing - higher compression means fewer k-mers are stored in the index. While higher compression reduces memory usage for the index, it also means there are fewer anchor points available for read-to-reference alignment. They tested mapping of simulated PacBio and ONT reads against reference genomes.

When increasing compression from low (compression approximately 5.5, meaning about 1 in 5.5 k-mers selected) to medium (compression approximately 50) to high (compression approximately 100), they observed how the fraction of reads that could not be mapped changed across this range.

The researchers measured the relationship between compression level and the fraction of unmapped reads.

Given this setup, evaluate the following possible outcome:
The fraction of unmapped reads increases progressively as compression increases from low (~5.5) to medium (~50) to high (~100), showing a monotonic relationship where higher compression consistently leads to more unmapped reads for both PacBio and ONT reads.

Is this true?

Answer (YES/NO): NO